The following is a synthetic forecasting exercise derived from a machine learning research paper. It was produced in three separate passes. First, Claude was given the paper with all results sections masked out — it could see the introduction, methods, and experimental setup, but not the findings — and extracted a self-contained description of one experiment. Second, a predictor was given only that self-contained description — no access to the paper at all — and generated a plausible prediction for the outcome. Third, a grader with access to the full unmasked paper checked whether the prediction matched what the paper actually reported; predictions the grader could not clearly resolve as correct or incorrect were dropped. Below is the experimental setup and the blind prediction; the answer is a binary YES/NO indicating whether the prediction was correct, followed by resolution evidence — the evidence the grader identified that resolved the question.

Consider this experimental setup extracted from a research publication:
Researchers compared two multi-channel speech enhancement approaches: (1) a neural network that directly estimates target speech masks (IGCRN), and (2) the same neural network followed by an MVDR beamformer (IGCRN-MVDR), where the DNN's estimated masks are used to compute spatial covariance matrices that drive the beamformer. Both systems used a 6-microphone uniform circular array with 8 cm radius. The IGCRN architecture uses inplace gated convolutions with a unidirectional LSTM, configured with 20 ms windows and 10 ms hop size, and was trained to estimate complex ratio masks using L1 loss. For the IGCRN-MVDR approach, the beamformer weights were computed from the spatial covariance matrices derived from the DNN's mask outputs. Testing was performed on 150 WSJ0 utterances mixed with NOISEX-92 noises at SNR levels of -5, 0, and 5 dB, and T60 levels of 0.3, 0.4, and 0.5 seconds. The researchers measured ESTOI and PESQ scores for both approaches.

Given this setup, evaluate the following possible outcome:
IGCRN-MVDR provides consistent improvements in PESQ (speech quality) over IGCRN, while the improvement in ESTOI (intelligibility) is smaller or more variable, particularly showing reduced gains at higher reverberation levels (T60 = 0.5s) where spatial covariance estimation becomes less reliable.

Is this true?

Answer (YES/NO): NO